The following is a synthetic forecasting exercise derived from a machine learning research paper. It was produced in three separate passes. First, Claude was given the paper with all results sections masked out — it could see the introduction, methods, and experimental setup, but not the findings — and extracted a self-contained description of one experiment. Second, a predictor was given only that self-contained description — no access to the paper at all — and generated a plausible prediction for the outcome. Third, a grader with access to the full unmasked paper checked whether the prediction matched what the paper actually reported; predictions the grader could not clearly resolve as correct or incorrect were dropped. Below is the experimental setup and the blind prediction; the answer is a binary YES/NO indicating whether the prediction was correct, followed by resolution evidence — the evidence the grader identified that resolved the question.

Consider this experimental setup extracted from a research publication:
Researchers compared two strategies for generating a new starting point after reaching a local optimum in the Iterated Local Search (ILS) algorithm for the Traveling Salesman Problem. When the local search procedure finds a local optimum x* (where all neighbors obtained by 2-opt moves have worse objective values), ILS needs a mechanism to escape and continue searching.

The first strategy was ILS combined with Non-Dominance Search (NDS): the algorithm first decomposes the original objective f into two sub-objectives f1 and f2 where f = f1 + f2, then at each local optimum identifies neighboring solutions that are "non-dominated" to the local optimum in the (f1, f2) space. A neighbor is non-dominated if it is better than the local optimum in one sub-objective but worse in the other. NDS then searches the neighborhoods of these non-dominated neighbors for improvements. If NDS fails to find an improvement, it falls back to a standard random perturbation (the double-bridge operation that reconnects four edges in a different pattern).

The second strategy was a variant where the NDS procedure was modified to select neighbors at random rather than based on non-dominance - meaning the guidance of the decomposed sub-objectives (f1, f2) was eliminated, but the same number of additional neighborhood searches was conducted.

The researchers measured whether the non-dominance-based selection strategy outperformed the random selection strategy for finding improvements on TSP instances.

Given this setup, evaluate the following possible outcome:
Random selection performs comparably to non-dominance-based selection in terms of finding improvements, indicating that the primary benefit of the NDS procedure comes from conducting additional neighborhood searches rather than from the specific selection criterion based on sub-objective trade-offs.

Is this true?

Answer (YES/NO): NO